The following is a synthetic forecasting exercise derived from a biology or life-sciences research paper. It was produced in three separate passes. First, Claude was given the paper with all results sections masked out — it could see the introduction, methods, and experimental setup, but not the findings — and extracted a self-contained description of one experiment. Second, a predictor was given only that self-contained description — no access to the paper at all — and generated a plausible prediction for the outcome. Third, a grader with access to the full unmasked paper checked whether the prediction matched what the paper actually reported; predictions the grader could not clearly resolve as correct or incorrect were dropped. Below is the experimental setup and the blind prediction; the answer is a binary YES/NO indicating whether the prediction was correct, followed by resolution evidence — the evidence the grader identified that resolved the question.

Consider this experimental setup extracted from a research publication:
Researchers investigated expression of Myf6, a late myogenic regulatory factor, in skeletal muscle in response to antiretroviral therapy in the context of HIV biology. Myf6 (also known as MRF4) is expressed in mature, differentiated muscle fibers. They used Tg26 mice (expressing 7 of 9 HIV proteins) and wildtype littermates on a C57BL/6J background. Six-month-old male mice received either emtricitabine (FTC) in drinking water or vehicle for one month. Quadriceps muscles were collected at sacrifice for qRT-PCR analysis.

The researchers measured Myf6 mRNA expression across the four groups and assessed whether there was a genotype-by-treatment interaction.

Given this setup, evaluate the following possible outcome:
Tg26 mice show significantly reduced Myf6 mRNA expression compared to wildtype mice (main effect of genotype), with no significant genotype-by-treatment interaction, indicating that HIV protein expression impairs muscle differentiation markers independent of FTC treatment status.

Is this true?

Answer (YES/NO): NO